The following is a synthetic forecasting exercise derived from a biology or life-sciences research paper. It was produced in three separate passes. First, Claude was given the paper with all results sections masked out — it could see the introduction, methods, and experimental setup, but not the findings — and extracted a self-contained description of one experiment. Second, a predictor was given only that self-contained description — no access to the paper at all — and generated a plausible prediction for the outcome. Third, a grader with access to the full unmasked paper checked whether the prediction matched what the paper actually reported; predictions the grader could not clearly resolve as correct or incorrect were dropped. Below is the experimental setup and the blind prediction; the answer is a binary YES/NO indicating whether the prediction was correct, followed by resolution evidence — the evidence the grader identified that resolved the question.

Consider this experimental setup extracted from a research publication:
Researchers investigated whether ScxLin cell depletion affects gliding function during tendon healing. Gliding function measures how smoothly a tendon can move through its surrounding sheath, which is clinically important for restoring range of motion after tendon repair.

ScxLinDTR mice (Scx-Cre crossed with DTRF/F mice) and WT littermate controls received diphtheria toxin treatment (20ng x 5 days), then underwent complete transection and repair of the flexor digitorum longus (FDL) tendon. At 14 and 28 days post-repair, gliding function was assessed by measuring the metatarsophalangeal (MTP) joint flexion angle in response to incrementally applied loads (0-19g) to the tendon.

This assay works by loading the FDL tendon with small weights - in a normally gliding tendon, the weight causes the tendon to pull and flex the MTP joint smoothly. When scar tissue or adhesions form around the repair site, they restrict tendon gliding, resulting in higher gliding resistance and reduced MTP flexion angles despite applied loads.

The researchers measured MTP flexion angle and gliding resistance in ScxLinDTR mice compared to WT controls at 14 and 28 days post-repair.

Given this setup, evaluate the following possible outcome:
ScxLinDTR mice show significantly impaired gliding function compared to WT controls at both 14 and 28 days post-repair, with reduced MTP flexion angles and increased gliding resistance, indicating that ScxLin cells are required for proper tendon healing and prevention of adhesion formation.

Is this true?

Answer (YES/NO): NO